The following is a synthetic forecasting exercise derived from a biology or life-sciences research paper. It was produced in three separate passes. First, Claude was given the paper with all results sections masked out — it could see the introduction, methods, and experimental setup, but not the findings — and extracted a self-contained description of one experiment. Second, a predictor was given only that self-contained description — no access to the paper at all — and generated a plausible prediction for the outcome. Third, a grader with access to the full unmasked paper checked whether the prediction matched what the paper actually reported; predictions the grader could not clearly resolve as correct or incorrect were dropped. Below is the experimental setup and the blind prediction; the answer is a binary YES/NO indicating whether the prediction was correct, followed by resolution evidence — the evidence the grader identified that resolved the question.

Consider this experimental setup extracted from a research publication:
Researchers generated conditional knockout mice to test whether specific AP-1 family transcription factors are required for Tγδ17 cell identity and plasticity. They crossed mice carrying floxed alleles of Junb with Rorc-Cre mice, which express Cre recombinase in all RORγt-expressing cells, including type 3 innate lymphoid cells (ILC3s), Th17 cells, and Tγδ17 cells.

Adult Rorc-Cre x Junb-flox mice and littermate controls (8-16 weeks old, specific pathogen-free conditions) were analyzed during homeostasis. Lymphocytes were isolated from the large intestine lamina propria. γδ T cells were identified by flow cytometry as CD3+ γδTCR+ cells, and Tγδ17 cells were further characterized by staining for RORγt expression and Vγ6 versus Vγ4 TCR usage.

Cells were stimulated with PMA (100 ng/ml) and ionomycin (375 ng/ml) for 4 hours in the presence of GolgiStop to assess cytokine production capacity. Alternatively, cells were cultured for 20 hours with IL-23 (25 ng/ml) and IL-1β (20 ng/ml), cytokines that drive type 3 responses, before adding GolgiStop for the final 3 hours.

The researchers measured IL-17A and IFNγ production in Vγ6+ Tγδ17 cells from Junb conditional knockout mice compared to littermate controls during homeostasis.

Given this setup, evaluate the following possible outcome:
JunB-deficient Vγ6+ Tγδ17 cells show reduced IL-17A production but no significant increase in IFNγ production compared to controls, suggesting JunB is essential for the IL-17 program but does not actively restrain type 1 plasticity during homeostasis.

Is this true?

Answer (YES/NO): YES